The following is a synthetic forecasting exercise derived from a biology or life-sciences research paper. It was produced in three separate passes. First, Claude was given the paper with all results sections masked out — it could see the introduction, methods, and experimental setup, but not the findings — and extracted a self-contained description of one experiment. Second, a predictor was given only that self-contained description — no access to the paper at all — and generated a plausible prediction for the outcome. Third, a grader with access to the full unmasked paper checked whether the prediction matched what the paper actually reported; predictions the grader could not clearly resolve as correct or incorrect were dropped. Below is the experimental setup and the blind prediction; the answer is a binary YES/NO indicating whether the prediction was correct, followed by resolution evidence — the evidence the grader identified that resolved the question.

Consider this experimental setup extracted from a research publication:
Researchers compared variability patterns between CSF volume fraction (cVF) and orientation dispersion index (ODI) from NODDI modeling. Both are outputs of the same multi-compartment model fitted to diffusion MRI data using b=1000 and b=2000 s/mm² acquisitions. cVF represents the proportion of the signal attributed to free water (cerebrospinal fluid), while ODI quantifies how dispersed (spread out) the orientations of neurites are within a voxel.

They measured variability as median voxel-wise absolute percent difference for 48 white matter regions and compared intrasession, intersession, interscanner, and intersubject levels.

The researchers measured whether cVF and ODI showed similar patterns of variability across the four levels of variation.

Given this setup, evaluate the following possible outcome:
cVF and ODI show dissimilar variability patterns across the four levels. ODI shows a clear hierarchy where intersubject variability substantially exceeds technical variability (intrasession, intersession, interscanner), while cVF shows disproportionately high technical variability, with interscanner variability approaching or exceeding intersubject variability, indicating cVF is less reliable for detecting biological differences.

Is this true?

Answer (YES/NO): YES